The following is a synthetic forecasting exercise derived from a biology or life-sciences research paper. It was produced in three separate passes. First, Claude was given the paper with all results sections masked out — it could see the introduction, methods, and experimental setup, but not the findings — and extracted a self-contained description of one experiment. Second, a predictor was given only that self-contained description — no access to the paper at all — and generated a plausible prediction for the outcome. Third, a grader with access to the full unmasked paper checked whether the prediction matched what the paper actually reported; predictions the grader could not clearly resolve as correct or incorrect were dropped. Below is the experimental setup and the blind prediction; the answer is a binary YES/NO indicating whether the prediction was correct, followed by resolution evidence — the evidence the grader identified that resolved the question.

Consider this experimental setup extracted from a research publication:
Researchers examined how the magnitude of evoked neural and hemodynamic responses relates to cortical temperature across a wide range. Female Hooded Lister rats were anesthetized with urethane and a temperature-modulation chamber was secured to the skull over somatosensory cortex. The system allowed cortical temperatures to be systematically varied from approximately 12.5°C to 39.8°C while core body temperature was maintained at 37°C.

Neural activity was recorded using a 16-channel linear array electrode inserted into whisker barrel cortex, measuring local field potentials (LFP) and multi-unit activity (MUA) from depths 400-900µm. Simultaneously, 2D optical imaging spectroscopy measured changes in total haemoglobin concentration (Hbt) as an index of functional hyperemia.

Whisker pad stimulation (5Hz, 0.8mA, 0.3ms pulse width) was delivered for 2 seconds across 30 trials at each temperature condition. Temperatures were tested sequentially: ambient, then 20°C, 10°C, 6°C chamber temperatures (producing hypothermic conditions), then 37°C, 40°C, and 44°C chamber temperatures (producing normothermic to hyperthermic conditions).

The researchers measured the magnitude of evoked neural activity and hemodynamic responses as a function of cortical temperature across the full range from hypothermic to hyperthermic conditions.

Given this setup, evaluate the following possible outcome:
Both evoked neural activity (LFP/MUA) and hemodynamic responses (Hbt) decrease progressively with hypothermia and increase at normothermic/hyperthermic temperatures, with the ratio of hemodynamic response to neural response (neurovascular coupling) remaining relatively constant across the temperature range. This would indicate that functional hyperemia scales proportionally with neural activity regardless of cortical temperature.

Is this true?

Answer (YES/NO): NO